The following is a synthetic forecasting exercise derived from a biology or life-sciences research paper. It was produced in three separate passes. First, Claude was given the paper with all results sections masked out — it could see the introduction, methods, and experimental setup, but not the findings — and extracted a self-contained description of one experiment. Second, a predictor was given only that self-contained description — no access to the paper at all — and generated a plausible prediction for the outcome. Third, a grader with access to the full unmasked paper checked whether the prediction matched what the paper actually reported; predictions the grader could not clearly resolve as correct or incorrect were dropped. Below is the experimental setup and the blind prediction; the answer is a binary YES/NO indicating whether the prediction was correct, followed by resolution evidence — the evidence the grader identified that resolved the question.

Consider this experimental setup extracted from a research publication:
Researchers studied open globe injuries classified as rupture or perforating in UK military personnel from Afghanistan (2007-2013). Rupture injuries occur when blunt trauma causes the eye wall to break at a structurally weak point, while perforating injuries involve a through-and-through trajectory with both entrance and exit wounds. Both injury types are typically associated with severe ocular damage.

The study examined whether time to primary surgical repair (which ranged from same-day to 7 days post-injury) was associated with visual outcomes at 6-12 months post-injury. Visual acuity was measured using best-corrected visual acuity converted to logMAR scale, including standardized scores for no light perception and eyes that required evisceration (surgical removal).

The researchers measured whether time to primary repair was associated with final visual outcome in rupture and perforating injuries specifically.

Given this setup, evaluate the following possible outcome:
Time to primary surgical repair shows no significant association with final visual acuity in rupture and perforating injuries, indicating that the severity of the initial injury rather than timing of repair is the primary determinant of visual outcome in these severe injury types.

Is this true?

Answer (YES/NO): YES